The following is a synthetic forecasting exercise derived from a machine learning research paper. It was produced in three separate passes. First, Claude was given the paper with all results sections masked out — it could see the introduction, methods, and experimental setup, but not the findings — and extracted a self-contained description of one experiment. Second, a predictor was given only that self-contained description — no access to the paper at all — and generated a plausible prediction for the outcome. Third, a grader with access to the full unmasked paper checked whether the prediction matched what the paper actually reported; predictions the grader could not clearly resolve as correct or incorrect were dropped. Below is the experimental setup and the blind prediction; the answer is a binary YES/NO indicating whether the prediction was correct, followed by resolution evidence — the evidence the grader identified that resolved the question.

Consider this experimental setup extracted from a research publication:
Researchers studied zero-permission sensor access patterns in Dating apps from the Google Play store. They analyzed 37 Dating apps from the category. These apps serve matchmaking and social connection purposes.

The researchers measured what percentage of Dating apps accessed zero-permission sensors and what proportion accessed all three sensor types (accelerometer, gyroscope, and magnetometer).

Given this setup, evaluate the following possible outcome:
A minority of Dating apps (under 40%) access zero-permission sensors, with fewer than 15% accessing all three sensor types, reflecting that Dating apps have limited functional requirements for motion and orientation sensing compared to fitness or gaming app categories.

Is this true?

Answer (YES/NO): NO